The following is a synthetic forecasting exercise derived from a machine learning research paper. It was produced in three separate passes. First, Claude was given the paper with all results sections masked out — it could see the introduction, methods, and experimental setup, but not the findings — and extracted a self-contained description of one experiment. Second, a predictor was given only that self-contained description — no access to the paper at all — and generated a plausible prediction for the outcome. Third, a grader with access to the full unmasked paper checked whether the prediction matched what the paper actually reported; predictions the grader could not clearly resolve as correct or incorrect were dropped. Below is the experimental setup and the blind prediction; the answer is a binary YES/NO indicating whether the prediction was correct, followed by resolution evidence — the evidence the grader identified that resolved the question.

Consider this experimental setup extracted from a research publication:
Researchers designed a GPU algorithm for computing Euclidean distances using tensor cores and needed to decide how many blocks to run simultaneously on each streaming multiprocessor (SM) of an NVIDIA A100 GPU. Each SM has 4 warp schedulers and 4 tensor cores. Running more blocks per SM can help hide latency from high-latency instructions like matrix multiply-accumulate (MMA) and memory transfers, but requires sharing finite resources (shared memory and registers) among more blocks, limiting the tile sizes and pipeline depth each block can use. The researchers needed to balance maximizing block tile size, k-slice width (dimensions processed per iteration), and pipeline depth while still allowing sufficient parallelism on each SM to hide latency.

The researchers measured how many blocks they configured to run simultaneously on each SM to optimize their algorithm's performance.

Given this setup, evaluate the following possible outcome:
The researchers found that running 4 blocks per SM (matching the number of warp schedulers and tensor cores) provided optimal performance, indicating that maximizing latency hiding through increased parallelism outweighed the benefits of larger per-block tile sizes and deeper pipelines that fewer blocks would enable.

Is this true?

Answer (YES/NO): NO